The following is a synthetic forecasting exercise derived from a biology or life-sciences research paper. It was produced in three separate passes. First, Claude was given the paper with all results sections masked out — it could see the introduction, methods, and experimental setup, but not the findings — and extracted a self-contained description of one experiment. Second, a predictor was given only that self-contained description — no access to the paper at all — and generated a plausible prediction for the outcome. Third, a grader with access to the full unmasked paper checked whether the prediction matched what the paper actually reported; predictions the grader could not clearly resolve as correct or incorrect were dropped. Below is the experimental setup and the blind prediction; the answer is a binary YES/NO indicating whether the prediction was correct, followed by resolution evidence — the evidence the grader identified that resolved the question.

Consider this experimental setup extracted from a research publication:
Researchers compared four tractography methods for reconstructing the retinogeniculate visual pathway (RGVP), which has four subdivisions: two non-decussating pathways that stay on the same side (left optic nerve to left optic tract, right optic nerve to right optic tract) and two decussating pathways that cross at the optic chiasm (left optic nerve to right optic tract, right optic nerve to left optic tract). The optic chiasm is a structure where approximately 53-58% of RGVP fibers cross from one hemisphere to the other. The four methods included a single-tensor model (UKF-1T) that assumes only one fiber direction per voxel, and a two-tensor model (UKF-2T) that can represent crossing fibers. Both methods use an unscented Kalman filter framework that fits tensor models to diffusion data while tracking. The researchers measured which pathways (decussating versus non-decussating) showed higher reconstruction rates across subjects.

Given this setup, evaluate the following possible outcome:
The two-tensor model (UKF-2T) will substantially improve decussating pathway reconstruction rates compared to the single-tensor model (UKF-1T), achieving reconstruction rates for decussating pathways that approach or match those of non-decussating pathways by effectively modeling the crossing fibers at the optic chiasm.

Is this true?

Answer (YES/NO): YES